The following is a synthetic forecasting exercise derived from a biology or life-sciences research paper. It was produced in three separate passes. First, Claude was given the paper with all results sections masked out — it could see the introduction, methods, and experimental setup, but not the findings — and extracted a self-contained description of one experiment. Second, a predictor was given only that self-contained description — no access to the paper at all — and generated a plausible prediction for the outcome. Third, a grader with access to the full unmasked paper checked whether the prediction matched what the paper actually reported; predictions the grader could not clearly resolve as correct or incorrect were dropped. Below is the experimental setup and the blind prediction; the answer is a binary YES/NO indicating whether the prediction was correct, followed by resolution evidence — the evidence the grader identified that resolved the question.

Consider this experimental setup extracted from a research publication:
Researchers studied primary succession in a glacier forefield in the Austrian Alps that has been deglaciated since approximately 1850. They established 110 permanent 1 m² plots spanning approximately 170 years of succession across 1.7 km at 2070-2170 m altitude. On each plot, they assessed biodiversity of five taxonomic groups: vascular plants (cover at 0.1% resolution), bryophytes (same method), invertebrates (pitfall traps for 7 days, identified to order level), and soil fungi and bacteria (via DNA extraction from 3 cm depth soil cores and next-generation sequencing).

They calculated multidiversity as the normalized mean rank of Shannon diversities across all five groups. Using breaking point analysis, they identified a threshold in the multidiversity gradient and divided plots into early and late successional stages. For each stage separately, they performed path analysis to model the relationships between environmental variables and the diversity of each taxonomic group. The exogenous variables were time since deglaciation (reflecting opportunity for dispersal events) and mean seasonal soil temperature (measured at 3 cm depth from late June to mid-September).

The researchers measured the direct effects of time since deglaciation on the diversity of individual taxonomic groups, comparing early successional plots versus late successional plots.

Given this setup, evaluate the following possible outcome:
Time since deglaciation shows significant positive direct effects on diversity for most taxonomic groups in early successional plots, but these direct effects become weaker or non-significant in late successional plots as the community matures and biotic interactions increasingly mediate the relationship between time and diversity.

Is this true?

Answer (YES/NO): NO